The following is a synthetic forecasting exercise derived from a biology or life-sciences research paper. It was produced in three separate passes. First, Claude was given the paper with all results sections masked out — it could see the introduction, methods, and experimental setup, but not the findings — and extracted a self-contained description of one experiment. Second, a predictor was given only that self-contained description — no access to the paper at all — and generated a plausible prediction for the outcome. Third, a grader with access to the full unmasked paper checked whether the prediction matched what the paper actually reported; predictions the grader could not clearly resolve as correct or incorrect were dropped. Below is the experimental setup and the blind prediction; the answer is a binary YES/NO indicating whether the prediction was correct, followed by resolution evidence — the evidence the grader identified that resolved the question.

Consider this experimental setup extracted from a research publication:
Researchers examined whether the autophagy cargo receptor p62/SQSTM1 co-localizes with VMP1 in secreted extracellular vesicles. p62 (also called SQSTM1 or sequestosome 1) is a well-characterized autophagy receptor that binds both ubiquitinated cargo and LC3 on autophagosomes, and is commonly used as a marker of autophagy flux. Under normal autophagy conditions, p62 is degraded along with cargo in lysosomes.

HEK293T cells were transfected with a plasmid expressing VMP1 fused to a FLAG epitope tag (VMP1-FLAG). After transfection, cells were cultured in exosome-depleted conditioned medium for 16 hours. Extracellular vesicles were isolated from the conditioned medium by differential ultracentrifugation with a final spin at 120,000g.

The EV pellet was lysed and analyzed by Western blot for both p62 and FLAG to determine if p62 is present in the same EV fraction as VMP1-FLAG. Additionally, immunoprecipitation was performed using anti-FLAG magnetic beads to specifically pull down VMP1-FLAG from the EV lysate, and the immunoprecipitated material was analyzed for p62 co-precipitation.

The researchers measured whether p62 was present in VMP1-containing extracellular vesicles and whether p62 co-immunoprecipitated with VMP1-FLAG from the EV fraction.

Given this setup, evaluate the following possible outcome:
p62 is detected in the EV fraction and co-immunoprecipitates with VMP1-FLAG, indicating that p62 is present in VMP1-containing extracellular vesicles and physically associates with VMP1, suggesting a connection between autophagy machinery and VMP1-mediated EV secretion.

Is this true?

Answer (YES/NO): NO